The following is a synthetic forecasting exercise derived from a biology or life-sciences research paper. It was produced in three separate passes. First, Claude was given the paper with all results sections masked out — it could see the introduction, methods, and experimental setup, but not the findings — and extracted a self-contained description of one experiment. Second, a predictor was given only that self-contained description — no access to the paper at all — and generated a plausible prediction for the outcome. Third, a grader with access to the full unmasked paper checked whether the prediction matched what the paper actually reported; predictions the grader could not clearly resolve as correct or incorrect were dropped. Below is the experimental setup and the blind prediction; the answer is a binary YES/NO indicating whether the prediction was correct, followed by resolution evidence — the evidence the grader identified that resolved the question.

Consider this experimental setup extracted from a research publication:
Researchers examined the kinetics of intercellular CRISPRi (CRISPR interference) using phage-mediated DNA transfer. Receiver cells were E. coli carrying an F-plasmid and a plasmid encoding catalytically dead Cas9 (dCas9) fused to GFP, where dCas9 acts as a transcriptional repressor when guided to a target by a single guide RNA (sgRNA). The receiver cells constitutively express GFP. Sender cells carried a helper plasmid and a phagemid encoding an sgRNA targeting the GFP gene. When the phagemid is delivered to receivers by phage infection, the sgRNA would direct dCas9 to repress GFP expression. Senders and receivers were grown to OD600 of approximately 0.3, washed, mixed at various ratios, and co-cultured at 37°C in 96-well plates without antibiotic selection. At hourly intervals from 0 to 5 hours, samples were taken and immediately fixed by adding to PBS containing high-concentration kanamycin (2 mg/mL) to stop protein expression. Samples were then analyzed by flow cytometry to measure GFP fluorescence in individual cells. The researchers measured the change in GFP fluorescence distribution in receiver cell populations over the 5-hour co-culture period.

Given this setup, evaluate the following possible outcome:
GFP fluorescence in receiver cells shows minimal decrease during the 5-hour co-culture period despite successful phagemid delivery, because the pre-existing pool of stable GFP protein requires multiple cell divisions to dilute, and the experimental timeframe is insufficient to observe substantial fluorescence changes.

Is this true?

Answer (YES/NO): NO